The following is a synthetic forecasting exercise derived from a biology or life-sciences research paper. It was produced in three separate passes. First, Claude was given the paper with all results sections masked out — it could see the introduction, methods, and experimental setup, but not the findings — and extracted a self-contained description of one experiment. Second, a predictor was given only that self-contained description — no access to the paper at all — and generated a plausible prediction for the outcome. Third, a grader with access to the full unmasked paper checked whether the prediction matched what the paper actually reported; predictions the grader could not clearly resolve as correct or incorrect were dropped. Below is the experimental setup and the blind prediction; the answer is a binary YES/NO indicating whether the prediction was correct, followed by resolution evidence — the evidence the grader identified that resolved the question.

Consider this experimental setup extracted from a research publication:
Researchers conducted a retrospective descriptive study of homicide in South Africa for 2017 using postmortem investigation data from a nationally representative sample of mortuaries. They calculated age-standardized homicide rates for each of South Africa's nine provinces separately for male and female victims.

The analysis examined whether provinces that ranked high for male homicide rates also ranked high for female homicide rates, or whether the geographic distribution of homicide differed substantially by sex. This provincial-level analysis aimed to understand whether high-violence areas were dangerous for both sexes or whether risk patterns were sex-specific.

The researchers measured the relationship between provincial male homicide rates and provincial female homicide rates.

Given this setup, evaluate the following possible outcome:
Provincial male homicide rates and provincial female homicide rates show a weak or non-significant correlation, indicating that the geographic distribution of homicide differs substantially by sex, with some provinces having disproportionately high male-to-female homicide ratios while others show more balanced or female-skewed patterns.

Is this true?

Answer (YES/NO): NO